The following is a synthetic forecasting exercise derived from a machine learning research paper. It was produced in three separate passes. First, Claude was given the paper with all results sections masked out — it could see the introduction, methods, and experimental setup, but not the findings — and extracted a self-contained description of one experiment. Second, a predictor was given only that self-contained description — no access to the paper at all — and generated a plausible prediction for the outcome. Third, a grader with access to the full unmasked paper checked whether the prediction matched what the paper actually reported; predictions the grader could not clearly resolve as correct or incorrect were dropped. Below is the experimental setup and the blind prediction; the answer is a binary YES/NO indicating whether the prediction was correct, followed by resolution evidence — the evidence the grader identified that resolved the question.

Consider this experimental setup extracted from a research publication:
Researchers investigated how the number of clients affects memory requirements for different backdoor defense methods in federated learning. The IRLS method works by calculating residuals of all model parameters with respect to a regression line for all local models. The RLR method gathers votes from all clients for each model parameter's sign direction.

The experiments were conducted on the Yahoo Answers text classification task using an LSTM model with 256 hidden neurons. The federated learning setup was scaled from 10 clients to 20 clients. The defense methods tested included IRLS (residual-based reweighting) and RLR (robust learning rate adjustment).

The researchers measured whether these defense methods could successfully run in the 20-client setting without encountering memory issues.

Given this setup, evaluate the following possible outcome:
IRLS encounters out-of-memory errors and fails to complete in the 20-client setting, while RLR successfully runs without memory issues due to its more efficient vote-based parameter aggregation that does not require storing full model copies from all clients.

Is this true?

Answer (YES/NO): NO